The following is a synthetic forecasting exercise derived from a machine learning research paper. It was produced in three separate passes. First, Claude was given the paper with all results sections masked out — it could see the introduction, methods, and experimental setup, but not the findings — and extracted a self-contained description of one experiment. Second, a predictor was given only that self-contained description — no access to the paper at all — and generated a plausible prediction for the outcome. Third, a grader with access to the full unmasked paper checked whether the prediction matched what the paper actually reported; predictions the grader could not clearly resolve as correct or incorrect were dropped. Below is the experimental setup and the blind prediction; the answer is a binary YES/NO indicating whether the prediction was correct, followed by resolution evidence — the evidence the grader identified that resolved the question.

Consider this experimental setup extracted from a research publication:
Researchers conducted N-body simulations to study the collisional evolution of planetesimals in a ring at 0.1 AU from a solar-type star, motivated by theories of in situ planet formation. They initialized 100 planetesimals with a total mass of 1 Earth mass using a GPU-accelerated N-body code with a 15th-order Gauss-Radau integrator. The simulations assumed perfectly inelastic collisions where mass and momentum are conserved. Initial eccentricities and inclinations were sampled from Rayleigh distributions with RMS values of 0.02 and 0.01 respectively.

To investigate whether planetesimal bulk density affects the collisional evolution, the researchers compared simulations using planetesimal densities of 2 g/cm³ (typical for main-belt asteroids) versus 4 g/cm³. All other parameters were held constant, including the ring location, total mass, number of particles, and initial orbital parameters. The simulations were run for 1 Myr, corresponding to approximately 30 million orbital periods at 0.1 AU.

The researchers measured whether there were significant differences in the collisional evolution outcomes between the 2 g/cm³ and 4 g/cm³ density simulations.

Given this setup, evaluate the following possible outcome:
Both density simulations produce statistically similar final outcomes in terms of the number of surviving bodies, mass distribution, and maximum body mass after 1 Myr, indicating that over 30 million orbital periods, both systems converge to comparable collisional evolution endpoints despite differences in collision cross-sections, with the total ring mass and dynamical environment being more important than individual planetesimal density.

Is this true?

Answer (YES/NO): YES